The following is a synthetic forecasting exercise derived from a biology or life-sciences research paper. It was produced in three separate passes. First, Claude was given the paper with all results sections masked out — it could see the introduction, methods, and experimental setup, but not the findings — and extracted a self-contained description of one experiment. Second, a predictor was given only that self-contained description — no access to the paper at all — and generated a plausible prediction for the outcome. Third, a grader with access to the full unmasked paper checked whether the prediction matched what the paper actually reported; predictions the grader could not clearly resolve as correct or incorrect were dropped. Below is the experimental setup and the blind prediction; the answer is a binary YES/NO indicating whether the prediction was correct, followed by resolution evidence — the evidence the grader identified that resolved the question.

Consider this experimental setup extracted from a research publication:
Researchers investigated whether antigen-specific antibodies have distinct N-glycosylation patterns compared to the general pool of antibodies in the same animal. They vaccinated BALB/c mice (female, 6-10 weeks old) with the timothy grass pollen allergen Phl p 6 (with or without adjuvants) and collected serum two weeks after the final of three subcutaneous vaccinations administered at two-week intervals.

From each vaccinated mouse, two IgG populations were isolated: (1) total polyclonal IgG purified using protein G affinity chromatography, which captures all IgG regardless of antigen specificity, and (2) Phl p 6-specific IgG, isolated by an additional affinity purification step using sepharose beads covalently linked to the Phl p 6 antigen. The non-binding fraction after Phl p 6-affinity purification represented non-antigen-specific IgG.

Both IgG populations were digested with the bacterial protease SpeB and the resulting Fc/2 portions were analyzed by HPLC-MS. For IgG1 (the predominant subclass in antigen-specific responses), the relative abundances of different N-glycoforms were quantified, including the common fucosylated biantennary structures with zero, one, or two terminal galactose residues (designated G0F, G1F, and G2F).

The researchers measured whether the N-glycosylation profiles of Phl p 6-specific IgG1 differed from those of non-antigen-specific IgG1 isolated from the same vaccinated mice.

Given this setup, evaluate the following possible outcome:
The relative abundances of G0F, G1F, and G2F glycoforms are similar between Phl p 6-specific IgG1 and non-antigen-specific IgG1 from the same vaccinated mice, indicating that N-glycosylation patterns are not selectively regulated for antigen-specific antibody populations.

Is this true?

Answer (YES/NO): NO